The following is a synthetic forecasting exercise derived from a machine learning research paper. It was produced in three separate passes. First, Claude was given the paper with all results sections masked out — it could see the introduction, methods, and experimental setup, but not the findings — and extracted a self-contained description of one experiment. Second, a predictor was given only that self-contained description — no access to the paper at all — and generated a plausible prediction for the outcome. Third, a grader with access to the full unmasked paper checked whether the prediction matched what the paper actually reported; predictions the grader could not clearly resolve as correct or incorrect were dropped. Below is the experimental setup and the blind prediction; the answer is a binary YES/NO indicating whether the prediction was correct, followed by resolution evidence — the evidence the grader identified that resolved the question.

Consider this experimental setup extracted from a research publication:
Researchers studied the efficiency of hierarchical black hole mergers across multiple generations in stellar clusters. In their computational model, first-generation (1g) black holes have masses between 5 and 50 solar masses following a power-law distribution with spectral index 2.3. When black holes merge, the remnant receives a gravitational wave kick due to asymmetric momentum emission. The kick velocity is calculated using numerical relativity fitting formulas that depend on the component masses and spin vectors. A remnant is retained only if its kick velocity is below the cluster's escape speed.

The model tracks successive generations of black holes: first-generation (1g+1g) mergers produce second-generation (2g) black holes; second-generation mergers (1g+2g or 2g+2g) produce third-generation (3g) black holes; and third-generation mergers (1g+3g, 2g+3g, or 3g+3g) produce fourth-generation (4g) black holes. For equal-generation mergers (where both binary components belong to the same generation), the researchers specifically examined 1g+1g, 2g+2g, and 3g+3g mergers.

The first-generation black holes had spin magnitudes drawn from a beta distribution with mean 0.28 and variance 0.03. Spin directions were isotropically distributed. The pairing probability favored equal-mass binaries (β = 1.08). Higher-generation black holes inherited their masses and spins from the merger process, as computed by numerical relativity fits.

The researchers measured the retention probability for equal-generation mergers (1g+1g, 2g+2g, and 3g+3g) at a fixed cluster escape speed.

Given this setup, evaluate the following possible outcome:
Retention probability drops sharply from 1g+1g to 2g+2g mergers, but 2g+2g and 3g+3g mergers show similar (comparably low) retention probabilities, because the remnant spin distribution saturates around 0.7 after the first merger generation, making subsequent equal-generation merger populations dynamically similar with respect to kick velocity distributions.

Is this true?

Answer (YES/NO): NO